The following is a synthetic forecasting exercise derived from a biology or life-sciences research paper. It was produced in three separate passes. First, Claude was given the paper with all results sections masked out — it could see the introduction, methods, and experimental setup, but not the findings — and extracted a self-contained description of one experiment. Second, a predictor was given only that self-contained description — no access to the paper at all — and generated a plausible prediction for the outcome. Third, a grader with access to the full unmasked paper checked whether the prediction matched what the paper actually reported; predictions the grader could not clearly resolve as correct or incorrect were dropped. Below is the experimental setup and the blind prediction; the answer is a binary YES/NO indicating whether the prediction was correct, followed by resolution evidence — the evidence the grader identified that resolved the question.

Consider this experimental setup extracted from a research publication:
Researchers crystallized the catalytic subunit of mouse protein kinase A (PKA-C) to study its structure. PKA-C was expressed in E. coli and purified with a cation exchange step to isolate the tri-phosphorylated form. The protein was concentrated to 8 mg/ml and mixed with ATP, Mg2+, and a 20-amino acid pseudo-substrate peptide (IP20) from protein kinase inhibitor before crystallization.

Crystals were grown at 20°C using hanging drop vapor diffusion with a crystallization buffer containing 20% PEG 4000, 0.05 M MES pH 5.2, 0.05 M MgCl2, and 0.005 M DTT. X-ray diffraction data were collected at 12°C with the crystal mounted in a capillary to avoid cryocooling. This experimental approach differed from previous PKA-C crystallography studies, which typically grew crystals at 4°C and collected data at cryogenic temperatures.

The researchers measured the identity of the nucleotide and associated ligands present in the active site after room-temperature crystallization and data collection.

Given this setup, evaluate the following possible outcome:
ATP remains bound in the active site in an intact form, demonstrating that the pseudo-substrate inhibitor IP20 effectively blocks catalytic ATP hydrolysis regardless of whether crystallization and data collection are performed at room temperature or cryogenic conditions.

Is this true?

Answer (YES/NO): NO